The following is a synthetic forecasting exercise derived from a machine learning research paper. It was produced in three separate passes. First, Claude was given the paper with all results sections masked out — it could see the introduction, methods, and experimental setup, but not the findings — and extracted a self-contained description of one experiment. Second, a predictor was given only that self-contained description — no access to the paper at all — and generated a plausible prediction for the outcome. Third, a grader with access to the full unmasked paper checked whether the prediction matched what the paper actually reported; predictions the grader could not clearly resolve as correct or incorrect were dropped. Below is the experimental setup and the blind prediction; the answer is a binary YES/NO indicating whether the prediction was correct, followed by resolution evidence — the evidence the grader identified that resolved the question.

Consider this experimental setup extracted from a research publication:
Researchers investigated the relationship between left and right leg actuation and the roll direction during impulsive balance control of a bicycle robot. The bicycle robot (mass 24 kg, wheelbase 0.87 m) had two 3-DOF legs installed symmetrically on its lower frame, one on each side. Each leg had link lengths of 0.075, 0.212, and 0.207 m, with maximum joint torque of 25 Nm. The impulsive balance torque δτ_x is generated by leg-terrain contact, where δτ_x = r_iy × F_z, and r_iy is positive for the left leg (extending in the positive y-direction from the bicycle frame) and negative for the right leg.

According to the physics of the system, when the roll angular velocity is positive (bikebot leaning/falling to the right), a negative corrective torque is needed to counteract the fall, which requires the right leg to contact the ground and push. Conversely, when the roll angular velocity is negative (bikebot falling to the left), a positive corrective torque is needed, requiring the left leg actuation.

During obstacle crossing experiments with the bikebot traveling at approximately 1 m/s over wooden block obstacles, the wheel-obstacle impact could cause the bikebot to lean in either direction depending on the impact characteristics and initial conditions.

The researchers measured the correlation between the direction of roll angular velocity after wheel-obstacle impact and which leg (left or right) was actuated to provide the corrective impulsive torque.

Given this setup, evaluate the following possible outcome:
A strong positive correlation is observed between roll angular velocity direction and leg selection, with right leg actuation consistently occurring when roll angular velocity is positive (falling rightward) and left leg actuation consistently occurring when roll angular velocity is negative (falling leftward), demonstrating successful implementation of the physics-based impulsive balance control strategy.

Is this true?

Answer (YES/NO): YES